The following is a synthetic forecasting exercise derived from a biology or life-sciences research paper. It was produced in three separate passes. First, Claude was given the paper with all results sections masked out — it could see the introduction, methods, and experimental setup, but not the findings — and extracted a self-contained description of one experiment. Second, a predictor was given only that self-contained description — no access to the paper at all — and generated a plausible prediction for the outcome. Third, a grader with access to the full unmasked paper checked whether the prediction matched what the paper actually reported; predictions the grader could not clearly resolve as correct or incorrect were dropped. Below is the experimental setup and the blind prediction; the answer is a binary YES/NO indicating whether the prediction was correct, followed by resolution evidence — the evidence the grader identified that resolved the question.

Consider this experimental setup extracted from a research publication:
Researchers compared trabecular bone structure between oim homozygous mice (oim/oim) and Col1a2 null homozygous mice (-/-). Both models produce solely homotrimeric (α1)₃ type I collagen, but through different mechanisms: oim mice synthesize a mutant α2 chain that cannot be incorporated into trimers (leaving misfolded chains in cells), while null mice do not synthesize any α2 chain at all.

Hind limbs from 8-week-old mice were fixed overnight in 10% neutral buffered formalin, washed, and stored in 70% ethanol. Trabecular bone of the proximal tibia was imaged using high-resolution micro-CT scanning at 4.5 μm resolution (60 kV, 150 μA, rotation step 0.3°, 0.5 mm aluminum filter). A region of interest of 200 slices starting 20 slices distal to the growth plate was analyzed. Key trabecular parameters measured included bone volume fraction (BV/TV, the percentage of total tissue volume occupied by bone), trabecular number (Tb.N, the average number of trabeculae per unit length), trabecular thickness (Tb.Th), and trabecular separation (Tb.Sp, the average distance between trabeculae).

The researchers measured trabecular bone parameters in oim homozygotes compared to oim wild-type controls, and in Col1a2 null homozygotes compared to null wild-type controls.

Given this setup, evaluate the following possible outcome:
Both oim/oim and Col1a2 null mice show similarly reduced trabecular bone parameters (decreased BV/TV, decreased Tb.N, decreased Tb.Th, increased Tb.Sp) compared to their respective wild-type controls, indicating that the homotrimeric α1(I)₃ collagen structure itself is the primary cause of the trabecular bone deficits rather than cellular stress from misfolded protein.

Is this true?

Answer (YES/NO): NO